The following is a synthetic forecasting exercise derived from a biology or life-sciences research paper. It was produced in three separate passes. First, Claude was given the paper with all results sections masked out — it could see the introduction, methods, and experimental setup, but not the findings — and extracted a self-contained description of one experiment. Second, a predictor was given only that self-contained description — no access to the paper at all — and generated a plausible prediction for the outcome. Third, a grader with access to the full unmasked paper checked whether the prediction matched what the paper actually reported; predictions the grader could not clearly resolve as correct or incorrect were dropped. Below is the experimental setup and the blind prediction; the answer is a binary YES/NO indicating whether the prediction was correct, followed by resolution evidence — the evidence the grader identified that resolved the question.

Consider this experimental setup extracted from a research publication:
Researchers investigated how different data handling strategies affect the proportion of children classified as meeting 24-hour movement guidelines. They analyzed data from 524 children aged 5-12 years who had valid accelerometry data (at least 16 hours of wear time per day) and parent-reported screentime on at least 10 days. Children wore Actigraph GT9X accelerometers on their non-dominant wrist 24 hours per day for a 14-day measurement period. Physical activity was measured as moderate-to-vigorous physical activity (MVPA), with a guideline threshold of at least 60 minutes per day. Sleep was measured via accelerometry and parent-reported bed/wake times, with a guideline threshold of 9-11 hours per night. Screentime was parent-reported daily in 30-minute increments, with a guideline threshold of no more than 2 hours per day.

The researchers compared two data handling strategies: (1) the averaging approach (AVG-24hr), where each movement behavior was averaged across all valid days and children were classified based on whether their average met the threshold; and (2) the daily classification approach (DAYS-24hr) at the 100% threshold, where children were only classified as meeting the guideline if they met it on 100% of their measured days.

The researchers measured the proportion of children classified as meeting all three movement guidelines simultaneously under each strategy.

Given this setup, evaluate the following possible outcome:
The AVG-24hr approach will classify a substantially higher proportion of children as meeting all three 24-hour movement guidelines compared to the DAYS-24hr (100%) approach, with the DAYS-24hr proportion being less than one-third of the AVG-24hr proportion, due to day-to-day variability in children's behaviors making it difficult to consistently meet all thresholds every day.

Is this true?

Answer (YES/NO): YES